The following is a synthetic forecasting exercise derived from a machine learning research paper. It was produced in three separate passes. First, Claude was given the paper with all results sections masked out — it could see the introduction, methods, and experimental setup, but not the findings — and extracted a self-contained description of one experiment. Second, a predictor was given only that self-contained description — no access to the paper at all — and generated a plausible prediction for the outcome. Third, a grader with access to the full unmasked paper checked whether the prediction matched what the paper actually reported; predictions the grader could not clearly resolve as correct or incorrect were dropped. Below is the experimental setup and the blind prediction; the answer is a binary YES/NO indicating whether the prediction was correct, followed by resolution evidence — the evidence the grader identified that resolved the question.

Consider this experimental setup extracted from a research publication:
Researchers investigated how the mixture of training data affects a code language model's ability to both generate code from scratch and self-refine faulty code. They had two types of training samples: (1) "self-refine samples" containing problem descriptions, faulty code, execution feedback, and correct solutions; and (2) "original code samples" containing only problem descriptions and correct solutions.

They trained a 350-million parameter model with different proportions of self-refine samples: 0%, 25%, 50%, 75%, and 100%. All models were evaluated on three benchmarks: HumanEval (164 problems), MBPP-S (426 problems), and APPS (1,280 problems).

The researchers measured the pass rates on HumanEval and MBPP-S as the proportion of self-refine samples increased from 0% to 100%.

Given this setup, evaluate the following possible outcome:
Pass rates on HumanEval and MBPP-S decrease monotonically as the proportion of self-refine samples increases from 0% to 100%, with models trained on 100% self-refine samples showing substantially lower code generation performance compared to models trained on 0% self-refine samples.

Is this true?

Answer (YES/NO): NO